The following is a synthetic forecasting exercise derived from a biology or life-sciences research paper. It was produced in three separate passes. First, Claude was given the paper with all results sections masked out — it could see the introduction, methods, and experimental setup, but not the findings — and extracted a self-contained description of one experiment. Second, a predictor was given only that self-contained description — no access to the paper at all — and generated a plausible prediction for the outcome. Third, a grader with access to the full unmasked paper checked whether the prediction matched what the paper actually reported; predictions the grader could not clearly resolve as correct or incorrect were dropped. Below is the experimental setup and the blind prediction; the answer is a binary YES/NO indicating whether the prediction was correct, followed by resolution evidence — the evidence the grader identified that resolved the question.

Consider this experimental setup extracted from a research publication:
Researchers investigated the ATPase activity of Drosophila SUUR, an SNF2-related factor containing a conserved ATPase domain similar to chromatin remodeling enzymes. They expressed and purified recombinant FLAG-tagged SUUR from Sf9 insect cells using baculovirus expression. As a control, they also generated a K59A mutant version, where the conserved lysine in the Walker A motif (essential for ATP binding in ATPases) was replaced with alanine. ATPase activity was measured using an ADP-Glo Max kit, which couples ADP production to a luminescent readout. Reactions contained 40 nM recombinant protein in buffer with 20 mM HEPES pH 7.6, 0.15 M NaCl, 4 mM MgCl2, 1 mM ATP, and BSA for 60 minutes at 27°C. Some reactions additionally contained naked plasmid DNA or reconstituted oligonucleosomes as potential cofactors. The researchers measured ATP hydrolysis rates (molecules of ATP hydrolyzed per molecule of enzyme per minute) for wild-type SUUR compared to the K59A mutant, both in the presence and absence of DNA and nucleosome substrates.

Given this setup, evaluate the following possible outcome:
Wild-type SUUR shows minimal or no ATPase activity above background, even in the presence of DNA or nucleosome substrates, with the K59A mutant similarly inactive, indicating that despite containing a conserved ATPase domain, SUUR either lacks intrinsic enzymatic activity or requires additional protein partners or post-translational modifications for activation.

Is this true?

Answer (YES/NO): NO